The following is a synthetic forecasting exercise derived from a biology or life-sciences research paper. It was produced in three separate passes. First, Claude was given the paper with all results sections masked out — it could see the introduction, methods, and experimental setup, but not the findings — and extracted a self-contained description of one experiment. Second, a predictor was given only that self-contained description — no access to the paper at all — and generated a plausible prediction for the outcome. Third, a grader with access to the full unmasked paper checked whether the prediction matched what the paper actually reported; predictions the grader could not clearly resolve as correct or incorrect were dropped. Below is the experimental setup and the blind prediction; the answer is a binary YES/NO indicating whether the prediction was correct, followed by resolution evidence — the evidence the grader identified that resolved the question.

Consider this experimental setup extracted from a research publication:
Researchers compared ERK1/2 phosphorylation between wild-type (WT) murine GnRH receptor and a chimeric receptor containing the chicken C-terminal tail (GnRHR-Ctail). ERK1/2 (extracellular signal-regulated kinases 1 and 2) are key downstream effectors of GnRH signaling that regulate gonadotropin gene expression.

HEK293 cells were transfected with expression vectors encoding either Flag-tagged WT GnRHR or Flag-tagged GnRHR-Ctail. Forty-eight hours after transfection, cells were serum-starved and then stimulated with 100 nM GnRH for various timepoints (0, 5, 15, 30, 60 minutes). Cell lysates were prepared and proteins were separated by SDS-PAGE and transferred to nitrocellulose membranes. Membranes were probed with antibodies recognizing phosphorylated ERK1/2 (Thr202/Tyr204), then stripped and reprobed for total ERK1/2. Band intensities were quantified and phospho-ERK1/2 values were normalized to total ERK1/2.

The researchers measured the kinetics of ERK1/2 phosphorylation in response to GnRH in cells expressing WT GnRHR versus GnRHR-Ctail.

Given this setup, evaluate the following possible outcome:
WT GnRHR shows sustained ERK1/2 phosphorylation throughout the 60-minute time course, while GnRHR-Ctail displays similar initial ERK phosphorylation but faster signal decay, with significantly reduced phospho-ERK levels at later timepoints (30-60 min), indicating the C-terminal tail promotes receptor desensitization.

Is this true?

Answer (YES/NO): NO